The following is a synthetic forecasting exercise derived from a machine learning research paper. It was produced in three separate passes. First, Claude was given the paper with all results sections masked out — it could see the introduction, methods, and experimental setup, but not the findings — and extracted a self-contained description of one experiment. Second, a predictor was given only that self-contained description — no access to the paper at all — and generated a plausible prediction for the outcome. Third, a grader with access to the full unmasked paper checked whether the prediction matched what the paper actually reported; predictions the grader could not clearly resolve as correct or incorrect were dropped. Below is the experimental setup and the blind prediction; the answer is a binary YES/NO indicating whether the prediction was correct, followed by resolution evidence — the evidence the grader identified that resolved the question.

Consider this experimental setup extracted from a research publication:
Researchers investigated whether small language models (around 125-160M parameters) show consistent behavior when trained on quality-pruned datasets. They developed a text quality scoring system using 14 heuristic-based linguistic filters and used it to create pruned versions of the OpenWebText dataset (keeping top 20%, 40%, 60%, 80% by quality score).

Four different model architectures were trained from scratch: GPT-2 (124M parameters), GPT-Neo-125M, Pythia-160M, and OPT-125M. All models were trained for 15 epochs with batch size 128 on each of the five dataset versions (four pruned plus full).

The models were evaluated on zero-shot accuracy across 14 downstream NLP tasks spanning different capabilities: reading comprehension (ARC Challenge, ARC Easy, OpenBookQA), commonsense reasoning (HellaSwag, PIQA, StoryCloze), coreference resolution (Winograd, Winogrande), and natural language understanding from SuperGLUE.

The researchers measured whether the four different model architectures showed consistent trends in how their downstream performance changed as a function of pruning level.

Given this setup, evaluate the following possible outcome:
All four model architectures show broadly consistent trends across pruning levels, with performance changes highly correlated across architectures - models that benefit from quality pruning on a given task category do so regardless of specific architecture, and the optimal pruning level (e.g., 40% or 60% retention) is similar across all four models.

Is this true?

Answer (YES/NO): YES